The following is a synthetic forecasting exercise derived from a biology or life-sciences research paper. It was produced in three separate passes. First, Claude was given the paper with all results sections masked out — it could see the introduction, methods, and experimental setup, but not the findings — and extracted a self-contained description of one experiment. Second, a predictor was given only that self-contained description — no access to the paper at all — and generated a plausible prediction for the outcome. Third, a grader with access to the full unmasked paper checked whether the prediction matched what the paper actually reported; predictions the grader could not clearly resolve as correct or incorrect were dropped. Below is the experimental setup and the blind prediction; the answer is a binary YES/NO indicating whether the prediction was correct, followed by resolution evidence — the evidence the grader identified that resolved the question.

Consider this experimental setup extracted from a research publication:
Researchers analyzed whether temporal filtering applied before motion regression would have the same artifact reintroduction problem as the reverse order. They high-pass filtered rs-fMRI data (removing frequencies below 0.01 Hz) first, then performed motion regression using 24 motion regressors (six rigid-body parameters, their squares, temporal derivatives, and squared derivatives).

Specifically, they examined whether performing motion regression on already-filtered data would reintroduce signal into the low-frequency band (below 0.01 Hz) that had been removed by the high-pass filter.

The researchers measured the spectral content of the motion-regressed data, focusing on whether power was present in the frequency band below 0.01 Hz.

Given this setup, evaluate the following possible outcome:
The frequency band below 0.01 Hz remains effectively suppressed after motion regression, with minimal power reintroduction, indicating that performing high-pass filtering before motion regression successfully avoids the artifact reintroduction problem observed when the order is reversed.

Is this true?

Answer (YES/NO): NO